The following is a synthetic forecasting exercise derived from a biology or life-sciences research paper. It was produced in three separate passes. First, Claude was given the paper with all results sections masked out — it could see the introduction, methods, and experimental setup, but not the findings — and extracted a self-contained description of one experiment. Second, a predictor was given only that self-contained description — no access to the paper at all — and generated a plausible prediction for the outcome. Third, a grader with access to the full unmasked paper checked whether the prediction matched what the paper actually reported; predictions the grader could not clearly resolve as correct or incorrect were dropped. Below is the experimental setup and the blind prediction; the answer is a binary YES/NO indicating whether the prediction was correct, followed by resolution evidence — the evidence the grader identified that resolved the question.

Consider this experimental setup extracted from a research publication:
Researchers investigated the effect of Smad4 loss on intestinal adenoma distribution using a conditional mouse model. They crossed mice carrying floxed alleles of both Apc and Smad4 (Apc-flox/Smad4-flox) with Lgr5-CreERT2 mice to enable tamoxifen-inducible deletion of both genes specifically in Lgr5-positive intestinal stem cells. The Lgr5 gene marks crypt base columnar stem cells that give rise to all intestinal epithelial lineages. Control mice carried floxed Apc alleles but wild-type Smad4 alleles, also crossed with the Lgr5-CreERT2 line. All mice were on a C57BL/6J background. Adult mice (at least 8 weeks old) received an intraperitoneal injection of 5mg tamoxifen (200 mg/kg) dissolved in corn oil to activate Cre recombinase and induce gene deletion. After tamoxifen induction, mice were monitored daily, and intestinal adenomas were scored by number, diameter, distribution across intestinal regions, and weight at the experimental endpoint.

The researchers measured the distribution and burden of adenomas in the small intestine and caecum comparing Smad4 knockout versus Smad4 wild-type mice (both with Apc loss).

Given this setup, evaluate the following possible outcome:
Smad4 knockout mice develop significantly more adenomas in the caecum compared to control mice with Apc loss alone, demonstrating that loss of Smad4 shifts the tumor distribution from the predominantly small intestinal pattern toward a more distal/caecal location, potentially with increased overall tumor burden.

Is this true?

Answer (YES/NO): NO